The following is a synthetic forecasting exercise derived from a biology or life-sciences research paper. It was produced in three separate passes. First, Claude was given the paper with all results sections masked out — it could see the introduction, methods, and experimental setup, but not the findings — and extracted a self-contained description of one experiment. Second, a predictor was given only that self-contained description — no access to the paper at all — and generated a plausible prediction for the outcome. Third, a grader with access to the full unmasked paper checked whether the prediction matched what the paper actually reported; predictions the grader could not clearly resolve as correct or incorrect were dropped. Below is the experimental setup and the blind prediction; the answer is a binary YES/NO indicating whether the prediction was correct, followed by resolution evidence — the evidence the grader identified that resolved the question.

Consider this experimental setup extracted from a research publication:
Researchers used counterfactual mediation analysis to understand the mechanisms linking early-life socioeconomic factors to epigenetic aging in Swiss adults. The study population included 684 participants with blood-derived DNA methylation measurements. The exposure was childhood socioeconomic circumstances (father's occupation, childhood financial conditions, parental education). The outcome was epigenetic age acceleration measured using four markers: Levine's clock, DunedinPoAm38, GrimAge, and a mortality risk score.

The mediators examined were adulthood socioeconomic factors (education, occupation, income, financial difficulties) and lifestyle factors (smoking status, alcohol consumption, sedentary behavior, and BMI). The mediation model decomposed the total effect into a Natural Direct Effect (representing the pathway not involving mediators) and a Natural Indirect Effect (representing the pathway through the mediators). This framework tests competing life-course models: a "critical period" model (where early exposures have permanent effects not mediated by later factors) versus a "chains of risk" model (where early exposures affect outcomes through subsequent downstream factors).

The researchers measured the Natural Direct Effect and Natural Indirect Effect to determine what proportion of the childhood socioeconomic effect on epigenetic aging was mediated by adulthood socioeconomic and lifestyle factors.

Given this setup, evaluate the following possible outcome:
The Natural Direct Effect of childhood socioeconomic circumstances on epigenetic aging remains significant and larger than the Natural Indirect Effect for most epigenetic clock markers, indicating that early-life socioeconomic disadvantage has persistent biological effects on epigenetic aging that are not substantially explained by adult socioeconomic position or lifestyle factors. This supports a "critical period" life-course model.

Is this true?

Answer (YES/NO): NO